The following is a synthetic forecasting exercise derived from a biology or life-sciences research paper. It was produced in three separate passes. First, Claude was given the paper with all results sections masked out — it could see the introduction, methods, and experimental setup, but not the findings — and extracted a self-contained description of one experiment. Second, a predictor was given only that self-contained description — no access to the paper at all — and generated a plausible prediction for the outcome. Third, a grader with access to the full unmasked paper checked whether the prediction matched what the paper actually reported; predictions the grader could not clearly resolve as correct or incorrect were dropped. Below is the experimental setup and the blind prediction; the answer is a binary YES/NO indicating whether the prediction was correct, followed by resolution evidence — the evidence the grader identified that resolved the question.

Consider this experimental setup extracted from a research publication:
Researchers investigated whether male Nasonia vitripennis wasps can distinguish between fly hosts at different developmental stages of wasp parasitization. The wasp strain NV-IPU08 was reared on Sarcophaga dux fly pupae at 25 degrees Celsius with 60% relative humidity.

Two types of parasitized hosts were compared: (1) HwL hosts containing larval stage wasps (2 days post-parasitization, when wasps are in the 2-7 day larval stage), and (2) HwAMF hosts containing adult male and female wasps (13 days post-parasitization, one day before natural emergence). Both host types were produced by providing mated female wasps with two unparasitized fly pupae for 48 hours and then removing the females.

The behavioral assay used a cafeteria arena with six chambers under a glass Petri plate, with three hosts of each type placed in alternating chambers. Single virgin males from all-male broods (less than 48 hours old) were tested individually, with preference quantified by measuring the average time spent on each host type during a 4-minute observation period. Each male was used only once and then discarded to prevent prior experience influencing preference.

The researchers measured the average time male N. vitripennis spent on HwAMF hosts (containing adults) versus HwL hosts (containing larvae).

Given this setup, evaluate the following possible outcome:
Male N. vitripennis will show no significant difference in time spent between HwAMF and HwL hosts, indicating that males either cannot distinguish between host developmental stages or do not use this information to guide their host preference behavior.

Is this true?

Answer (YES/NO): NO